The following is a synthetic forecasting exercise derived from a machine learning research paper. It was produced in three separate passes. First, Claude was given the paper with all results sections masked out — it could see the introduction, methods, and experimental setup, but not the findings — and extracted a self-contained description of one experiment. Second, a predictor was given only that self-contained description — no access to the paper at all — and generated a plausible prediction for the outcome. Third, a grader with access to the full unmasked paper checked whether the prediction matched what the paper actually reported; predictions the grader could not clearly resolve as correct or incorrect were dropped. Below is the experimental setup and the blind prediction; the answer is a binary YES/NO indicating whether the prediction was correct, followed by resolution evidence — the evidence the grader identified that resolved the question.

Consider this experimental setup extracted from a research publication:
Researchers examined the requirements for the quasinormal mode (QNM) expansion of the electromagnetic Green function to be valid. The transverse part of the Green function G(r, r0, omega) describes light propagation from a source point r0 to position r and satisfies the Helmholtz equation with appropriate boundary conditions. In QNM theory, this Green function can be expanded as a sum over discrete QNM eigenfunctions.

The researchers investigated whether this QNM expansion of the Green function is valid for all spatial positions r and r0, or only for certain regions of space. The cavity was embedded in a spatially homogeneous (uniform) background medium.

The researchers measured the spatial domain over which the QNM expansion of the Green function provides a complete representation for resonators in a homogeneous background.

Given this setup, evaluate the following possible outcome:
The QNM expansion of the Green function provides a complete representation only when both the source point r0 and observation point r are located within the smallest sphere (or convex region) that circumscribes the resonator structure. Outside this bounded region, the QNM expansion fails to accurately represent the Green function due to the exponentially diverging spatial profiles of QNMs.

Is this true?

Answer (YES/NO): NO